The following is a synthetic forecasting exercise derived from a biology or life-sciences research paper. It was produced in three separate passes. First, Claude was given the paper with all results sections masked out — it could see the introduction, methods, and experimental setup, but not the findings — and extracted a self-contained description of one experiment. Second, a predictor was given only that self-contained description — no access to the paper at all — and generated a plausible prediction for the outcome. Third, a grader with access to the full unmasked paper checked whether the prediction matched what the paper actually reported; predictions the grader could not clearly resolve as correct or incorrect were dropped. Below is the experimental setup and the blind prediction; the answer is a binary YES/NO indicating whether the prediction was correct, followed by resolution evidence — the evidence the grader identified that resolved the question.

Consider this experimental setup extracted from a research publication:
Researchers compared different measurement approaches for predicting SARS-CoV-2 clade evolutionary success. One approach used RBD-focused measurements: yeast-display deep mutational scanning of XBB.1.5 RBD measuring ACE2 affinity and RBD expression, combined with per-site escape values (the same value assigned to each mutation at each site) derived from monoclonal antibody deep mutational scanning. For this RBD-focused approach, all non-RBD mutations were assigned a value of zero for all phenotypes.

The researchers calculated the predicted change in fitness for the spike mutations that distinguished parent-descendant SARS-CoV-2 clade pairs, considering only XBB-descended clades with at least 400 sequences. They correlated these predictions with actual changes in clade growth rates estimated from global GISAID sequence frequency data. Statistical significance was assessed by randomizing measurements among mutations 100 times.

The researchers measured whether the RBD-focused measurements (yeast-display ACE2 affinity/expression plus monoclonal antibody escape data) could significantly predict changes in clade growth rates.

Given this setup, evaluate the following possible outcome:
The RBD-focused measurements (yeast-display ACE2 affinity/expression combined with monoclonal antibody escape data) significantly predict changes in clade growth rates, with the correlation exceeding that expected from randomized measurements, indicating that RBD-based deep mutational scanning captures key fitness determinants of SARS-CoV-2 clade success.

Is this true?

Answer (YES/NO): NO